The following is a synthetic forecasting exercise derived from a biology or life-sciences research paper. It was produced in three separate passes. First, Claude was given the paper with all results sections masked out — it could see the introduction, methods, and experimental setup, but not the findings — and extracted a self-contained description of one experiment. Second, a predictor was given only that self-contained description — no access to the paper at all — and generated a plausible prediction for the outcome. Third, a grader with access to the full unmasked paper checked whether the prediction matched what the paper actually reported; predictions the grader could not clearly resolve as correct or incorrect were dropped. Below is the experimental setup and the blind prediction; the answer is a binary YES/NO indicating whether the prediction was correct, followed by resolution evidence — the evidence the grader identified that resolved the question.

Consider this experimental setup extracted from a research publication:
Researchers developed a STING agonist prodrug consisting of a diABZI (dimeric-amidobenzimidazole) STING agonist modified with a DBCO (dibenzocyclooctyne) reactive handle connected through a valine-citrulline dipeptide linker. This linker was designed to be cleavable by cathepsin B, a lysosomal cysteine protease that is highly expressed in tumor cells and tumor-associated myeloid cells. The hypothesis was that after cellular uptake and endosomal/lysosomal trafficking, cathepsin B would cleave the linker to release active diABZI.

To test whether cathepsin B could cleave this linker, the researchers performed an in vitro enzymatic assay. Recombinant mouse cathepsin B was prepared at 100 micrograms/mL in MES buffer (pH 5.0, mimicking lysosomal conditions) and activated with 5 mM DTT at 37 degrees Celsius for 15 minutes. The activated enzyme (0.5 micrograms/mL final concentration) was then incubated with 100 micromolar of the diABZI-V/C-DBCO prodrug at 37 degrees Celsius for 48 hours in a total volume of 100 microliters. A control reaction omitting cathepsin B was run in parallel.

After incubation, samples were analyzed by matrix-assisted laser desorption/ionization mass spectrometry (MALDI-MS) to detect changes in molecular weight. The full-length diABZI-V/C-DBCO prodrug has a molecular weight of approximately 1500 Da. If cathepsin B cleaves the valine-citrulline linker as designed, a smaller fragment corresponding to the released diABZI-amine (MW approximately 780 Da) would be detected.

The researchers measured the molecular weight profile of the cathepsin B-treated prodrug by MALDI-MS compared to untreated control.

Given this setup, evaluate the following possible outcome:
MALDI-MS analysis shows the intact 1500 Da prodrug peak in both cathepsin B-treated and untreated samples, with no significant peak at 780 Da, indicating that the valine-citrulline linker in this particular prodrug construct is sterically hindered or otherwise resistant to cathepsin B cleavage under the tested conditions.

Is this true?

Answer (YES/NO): NO